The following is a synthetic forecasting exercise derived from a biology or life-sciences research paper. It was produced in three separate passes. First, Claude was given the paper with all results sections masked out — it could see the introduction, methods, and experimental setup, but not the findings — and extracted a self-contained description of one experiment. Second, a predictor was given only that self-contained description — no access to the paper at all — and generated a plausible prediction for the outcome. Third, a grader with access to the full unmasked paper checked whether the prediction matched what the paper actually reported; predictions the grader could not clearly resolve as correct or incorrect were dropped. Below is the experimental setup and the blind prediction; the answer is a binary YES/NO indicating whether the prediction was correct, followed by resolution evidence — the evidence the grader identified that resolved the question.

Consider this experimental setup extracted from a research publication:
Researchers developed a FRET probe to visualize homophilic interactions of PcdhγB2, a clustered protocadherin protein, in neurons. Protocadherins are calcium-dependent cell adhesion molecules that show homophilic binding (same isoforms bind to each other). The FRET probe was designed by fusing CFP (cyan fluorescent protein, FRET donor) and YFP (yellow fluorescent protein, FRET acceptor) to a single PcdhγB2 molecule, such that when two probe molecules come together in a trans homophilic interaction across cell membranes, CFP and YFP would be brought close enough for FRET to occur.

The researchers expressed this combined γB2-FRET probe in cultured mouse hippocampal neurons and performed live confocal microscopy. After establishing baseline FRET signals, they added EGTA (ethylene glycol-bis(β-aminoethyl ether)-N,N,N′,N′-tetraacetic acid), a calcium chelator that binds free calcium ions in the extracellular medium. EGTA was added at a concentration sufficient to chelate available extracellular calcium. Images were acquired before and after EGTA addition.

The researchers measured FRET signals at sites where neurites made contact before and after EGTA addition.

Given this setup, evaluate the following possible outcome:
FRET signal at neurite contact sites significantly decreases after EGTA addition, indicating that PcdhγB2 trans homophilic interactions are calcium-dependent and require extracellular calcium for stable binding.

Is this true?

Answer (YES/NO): YES